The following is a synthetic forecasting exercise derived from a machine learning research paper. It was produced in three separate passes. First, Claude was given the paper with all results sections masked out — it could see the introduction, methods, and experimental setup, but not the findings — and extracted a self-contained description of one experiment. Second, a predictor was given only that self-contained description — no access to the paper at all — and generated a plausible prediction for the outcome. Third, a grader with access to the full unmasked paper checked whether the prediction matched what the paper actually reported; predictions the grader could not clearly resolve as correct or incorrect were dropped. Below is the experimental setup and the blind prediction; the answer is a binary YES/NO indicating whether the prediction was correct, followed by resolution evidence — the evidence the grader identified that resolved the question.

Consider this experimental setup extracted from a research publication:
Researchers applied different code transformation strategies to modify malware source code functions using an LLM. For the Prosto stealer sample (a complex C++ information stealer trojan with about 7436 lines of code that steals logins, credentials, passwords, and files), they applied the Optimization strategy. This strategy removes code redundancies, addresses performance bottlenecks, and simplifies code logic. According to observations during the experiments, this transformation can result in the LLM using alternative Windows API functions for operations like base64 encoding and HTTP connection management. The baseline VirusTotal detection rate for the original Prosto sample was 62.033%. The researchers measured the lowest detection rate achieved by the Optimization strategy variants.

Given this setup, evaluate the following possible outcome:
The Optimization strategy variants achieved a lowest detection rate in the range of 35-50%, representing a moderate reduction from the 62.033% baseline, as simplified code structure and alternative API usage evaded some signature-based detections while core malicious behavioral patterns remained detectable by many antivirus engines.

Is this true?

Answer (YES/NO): NO